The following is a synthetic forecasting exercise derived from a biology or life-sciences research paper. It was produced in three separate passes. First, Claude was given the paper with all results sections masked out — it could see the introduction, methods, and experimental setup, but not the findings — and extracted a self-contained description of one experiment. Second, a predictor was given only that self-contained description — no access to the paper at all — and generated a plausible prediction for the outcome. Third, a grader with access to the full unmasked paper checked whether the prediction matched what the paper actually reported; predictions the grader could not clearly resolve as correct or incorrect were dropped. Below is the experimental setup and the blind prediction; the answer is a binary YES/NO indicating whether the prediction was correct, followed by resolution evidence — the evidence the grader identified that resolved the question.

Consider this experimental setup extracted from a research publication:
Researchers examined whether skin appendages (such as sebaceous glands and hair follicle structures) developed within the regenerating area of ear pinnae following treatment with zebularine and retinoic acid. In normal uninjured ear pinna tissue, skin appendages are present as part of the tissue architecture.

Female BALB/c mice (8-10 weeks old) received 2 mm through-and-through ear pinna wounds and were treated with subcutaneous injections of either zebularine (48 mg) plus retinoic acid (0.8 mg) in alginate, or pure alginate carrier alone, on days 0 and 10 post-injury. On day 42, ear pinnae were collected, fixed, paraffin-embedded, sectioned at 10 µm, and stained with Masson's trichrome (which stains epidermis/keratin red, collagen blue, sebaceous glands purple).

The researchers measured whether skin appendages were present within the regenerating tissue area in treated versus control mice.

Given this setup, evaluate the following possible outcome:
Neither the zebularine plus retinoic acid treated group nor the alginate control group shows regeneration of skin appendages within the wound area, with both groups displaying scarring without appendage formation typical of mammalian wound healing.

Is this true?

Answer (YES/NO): NO